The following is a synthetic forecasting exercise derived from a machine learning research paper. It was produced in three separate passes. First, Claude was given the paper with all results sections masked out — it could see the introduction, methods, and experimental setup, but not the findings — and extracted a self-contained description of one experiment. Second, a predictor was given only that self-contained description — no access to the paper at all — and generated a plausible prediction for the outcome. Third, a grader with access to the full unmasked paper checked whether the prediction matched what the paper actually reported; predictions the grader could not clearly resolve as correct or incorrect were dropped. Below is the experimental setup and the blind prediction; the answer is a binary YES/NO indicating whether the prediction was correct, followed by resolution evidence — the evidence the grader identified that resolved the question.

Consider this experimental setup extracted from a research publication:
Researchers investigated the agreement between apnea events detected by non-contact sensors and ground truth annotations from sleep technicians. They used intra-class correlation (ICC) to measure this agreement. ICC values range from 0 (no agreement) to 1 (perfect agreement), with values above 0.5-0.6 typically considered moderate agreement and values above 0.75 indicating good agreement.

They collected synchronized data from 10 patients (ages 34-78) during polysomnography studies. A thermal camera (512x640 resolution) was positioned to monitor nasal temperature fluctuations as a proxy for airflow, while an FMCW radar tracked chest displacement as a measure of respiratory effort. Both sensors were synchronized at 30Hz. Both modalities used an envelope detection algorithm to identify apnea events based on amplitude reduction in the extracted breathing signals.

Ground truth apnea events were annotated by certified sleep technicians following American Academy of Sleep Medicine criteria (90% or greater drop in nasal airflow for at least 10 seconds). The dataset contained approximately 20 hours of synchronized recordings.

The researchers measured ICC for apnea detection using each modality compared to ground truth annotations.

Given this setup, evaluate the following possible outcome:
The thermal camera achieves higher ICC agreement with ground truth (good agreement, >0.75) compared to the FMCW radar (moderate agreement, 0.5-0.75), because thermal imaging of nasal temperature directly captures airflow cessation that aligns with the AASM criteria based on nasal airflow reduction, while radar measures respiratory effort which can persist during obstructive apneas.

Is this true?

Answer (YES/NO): NO